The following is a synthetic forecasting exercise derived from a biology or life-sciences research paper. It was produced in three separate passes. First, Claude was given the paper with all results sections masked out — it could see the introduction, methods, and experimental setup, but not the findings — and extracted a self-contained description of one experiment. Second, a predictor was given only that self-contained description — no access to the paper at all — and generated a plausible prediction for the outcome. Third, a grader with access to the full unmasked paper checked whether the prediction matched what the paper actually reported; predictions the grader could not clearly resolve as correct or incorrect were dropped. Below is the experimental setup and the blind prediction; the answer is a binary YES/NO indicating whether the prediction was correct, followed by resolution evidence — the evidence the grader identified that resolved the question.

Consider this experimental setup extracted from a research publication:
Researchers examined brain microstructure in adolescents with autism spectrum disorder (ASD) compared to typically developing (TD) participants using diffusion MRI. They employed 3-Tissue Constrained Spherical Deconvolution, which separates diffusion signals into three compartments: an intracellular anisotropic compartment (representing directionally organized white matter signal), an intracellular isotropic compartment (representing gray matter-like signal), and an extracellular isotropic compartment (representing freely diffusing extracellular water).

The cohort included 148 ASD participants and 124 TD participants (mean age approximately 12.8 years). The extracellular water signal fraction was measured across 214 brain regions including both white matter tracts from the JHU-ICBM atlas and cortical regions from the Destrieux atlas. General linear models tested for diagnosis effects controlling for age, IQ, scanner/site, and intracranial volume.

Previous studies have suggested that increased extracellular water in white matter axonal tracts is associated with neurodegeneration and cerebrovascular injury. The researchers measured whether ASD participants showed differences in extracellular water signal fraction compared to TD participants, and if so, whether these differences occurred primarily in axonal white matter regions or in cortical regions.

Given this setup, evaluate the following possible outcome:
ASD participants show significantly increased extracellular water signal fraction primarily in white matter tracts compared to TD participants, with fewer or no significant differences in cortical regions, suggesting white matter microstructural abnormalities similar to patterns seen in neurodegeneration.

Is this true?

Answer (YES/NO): NO